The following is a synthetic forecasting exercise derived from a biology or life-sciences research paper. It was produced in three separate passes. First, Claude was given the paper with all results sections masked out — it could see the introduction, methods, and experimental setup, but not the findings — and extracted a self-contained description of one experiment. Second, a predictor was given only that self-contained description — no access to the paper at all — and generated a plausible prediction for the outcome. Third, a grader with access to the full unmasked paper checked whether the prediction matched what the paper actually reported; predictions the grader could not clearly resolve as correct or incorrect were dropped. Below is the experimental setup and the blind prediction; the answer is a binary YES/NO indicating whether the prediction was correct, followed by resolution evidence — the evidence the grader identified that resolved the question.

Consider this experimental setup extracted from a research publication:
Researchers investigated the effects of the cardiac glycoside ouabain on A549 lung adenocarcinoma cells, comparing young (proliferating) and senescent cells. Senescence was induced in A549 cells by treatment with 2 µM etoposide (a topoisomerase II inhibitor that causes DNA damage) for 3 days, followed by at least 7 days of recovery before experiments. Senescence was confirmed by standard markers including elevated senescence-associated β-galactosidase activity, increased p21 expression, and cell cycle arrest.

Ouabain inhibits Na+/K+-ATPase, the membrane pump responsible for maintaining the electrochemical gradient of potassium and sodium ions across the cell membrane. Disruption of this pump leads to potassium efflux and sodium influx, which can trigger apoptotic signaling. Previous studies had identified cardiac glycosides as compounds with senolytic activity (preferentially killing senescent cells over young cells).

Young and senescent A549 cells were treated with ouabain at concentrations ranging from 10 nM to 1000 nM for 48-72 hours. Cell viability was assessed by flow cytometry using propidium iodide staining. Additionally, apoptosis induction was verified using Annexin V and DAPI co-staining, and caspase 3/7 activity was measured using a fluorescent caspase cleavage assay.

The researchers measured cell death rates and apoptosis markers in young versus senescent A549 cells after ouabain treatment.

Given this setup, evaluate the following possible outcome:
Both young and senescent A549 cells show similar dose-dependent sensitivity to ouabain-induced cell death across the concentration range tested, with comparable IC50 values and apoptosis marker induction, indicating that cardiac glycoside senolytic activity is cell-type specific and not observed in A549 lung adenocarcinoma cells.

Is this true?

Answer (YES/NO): NO